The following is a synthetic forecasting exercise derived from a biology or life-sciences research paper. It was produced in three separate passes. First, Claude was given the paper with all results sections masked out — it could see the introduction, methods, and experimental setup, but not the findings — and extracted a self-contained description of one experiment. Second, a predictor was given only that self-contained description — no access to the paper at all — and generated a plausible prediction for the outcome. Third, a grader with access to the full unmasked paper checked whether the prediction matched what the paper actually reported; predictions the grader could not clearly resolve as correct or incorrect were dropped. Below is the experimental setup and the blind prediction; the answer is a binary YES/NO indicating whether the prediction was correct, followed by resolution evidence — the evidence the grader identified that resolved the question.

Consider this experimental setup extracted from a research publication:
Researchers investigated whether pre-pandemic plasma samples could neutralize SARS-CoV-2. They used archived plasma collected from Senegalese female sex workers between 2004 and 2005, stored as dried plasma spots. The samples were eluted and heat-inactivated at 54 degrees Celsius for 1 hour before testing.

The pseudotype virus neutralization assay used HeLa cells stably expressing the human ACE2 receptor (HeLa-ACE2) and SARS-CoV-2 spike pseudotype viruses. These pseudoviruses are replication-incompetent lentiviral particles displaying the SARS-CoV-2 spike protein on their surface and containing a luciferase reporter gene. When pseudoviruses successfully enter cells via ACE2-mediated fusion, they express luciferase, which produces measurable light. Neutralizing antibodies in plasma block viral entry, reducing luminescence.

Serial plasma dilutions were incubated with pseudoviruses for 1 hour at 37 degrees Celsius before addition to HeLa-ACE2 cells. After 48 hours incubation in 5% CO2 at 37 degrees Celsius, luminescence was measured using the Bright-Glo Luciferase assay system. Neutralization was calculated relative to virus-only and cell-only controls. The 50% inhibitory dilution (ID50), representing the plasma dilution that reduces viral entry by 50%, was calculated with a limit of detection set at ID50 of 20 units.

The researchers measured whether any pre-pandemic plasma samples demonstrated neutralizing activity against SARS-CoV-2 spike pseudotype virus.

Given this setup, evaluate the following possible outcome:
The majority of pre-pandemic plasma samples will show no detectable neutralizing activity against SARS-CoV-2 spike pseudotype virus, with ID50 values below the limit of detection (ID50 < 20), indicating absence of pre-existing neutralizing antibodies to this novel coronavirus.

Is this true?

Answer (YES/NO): YES